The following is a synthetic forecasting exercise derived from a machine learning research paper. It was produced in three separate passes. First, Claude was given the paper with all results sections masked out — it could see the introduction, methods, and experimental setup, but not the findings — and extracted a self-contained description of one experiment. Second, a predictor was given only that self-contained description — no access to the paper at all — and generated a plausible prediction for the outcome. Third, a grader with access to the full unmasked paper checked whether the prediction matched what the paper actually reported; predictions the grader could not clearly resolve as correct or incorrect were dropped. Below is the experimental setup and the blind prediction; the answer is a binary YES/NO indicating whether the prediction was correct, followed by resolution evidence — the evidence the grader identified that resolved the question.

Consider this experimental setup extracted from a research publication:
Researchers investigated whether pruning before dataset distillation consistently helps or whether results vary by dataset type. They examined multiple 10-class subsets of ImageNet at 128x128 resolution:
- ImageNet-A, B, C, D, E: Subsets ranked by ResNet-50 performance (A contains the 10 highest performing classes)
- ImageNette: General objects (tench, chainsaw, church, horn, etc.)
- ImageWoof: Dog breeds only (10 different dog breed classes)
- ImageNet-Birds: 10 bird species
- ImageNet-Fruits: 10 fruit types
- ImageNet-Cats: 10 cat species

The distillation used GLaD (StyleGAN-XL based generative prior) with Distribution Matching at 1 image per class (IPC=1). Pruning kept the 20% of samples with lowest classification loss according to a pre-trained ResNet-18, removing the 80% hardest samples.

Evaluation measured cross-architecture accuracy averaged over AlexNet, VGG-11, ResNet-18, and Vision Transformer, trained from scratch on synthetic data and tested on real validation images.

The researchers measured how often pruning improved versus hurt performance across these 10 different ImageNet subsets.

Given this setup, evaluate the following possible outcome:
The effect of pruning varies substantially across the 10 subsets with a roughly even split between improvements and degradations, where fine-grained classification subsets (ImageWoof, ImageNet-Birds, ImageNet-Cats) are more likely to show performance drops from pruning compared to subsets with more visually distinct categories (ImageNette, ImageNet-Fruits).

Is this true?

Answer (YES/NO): NO